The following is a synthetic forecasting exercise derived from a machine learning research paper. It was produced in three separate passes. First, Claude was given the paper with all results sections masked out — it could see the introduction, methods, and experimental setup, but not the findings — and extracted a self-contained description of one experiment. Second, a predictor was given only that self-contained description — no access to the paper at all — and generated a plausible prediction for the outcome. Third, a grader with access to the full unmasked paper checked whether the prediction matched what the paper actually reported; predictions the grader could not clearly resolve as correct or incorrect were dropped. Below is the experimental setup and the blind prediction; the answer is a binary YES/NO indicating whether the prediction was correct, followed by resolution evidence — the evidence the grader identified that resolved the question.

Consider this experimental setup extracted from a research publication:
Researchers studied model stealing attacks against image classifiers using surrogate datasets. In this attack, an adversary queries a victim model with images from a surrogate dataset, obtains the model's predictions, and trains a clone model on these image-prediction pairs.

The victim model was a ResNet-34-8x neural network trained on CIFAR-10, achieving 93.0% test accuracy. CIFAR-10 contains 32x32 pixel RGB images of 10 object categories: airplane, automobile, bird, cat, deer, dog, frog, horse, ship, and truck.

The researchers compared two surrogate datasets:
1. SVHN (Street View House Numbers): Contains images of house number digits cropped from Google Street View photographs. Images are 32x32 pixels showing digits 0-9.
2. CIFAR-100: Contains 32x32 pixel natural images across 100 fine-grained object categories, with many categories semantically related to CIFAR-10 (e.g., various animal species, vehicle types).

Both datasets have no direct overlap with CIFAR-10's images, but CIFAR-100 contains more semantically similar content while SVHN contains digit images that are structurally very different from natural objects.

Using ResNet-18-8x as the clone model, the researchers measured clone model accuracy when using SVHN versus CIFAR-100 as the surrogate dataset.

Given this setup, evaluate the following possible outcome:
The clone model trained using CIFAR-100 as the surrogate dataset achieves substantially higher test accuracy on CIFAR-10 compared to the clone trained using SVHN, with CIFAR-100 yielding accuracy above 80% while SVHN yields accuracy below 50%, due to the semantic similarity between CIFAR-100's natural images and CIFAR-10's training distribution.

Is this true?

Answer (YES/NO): YES